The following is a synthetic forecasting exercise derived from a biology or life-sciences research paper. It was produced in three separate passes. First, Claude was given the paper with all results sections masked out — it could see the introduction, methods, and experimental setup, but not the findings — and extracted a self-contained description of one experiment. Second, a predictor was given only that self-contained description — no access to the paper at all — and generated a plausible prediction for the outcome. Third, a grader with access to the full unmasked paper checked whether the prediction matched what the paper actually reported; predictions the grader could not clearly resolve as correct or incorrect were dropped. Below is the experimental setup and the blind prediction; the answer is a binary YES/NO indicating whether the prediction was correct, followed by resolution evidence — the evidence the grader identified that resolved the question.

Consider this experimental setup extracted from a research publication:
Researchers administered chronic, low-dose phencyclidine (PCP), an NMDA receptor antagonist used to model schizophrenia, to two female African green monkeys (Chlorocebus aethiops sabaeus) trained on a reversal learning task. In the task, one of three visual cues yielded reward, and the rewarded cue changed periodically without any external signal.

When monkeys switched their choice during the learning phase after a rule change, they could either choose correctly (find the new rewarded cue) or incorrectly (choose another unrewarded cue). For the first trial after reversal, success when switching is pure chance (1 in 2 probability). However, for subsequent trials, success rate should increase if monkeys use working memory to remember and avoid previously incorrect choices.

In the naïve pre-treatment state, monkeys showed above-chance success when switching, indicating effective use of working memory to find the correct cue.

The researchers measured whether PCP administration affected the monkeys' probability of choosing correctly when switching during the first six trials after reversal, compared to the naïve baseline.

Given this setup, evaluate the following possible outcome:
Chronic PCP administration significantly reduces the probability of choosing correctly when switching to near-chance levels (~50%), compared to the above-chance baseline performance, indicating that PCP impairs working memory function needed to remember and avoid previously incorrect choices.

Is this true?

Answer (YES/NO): YES